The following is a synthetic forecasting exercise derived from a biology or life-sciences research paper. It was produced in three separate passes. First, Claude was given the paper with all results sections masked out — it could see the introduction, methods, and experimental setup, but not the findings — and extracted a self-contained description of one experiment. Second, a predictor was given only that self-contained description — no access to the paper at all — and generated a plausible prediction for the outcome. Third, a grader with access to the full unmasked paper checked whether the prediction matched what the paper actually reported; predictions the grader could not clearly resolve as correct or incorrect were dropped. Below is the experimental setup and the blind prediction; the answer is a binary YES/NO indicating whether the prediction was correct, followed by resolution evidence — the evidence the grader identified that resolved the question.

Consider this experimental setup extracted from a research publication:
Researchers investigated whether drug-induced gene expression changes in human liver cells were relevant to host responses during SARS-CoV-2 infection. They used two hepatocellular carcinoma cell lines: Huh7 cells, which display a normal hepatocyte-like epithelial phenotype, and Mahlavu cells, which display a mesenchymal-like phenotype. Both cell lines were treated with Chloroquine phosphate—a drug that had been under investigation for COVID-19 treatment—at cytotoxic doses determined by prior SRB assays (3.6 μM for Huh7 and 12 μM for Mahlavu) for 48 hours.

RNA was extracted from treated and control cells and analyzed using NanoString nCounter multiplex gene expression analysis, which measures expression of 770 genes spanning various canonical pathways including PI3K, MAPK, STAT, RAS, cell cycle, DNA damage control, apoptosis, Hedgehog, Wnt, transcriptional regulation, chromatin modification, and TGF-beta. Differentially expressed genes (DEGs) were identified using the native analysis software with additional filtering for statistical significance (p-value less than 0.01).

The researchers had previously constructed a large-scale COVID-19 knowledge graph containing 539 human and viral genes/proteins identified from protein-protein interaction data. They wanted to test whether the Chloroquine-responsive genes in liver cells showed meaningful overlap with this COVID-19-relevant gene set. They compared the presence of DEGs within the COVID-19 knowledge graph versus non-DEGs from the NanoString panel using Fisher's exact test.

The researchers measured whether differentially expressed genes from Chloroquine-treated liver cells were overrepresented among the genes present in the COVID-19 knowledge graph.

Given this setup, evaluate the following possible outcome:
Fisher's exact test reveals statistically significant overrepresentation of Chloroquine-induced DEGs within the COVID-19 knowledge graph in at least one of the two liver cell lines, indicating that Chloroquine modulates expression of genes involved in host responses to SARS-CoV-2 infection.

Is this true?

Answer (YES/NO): YES